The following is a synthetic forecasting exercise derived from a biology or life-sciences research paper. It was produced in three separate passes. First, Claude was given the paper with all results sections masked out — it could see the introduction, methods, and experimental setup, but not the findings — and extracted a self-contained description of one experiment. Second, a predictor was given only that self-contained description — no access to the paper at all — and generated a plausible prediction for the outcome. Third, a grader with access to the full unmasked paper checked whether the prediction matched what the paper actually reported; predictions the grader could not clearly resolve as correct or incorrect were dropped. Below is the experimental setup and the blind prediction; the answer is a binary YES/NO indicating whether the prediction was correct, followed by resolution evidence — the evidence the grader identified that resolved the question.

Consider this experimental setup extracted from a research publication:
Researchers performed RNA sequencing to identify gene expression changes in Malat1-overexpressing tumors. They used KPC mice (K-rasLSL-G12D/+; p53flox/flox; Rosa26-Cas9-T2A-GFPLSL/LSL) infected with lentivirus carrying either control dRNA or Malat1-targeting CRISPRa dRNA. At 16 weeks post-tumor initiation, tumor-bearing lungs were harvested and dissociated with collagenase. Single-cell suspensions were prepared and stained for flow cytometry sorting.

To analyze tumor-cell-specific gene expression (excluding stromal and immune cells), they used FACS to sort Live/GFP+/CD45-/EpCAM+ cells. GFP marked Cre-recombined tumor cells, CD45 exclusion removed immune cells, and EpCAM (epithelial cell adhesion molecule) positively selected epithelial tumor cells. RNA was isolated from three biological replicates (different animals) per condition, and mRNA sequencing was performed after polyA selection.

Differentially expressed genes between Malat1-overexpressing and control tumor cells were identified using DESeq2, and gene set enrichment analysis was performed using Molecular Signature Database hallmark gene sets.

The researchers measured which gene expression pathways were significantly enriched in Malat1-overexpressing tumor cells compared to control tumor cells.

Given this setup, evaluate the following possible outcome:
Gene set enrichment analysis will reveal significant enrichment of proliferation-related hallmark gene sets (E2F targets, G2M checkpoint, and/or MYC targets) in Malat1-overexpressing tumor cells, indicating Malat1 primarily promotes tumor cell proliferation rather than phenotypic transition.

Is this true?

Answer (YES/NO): NO